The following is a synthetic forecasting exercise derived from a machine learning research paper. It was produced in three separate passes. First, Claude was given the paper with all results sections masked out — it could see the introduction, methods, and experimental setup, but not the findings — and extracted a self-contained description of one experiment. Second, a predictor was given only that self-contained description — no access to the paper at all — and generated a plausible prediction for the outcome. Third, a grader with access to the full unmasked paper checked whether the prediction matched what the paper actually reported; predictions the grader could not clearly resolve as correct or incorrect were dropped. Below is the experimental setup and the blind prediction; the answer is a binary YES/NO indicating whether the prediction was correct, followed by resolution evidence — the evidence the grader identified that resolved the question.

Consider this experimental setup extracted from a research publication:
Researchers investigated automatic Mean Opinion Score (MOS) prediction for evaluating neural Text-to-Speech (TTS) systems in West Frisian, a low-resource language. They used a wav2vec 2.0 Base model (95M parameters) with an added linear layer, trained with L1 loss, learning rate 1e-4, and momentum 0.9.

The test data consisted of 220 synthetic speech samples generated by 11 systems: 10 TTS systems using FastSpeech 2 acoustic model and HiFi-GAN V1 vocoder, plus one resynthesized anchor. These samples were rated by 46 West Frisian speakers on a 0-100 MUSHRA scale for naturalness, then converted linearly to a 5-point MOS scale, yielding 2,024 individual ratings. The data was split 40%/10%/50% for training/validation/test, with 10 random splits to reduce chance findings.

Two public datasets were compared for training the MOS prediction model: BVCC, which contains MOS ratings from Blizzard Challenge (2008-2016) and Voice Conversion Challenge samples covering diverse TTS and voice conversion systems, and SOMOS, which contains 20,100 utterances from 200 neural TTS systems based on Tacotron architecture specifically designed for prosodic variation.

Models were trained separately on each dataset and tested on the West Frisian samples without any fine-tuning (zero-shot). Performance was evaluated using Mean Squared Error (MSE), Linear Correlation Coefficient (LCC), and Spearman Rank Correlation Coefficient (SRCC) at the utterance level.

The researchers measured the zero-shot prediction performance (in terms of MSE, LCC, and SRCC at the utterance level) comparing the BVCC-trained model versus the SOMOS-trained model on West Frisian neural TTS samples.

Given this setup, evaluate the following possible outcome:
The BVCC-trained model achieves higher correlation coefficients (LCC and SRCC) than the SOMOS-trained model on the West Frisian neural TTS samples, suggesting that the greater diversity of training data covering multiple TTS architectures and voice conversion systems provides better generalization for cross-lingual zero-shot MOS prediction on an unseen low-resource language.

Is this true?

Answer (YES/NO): NO